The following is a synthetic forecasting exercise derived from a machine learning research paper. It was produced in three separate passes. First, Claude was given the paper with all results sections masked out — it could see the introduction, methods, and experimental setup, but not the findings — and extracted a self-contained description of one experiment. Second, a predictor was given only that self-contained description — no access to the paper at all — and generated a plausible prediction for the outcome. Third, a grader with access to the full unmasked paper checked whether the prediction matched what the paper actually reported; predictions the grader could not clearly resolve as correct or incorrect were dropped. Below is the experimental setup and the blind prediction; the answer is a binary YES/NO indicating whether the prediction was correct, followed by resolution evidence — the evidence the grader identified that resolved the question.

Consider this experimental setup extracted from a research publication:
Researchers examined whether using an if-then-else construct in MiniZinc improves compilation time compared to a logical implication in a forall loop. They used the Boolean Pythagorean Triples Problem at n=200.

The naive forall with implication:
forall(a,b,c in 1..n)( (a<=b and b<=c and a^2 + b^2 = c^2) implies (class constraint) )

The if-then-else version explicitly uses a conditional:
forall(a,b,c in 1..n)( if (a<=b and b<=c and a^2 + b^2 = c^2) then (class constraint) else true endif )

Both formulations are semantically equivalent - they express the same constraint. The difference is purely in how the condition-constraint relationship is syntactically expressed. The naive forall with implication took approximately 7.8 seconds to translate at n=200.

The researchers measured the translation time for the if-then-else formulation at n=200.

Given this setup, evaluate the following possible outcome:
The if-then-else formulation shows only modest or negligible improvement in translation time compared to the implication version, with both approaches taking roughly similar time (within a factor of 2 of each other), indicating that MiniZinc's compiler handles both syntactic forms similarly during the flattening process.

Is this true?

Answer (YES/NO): NO